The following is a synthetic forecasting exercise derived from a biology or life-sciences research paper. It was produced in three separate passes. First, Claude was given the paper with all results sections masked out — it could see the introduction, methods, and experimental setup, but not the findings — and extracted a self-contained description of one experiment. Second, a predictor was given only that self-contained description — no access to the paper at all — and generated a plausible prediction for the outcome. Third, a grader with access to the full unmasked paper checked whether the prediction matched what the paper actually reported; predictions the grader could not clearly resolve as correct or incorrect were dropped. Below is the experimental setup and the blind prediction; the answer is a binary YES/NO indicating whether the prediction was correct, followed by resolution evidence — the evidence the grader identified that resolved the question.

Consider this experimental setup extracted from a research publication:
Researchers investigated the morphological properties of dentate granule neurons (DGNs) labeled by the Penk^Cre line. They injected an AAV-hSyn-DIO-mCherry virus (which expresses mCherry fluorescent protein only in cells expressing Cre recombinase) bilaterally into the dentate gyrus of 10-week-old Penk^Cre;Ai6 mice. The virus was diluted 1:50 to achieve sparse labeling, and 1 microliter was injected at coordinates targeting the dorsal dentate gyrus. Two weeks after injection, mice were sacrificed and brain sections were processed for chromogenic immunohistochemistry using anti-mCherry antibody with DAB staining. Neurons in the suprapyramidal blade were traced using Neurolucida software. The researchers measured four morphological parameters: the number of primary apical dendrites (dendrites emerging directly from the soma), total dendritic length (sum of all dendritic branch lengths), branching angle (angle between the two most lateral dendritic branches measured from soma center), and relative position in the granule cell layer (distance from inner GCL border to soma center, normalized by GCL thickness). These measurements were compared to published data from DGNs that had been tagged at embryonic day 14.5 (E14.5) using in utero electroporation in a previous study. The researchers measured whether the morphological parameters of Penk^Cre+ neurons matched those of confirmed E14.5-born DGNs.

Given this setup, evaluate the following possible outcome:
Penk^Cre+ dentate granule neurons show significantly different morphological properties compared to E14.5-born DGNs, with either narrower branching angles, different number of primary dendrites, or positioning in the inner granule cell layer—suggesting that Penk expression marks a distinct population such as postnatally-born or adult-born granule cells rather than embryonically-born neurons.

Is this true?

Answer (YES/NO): NO